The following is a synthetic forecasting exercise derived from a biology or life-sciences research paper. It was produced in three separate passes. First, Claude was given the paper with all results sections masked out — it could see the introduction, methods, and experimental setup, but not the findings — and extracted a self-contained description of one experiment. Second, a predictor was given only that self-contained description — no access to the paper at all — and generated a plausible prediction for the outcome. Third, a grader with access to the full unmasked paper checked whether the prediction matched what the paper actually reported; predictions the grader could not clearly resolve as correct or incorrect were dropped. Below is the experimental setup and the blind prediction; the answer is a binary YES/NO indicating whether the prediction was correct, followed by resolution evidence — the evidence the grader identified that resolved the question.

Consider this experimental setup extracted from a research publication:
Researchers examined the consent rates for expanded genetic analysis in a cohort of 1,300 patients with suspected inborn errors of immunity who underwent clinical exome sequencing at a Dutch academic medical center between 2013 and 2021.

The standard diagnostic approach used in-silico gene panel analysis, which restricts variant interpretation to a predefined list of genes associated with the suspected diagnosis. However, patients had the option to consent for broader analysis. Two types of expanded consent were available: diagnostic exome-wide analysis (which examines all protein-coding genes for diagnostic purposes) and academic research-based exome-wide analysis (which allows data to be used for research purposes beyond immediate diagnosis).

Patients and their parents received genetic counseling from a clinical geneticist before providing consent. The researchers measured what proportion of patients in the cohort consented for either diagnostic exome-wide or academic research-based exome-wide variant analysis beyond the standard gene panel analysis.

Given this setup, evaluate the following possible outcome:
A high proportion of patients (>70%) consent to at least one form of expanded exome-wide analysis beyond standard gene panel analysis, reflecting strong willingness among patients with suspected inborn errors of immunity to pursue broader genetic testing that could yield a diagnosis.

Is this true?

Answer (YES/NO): NO